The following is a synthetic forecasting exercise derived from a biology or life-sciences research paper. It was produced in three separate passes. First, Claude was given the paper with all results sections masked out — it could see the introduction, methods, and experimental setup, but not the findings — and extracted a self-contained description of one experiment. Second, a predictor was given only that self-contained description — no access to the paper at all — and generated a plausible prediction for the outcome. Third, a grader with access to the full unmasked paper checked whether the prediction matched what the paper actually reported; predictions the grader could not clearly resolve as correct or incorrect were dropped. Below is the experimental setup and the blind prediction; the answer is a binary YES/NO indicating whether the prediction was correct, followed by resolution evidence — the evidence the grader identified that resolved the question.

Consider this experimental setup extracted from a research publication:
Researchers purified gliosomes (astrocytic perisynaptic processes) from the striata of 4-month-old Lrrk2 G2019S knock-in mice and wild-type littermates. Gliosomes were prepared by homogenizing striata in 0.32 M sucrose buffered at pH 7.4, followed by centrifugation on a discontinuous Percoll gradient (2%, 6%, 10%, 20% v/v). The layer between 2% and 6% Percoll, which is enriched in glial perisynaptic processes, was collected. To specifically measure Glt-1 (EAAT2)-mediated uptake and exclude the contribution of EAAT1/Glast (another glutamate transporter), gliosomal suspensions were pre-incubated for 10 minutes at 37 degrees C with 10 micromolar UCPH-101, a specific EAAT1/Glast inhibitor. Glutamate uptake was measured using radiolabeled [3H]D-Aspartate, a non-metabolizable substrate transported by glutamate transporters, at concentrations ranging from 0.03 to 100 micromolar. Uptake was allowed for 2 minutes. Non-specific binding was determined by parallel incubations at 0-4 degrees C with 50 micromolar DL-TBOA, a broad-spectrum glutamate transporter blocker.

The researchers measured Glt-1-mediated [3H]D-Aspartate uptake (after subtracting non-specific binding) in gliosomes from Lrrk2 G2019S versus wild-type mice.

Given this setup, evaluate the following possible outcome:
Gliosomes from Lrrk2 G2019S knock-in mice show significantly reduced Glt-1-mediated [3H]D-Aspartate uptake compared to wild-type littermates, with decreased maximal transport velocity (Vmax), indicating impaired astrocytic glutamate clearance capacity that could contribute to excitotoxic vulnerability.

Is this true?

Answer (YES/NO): YES